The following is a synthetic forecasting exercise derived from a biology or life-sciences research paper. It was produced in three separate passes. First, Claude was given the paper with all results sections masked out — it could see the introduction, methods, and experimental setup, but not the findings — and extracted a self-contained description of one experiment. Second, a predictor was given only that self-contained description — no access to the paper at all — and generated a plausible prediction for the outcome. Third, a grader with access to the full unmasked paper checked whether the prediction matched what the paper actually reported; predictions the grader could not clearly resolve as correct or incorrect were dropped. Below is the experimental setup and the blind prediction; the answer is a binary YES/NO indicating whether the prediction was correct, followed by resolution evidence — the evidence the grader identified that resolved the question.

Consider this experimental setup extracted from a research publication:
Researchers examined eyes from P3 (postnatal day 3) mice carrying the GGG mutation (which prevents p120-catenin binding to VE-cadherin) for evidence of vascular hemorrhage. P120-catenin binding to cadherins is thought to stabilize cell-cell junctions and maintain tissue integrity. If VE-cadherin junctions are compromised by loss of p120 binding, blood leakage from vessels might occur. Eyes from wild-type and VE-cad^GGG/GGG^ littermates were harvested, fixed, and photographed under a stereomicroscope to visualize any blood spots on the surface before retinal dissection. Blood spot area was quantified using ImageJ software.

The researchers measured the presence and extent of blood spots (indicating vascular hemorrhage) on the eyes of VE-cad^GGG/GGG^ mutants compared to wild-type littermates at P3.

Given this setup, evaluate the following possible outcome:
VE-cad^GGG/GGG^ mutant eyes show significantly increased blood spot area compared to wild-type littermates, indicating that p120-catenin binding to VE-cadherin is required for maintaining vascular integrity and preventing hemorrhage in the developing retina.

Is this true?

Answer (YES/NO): YES